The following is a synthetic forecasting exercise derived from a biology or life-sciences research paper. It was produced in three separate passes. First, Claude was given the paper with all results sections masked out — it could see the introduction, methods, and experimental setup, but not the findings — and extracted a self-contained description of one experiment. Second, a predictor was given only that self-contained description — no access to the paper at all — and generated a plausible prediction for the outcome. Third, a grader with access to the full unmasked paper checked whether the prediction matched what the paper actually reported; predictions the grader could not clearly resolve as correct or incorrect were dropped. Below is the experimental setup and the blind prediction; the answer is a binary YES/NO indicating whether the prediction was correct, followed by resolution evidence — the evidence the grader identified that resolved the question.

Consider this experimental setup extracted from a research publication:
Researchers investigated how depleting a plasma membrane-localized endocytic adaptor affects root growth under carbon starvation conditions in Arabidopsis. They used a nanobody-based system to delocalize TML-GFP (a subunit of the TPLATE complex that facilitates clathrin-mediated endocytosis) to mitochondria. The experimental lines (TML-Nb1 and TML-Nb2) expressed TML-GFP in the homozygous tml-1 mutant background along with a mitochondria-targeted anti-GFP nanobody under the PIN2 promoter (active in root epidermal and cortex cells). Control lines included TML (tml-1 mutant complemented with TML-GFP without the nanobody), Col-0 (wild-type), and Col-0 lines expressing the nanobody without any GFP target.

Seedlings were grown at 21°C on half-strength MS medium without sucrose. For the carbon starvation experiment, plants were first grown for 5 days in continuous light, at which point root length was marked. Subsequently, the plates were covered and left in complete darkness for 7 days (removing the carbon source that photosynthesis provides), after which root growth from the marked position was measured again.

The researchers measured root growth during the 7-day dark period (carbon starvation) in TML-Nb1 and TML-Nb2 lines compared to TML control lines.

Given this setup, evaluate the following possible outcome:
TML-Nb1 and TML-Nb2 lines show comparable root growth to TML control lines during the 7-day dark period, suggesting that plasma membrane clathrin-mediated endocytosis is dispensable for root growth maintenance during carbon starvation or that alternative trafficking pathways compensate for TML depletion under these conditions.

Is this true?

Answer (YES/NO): NO